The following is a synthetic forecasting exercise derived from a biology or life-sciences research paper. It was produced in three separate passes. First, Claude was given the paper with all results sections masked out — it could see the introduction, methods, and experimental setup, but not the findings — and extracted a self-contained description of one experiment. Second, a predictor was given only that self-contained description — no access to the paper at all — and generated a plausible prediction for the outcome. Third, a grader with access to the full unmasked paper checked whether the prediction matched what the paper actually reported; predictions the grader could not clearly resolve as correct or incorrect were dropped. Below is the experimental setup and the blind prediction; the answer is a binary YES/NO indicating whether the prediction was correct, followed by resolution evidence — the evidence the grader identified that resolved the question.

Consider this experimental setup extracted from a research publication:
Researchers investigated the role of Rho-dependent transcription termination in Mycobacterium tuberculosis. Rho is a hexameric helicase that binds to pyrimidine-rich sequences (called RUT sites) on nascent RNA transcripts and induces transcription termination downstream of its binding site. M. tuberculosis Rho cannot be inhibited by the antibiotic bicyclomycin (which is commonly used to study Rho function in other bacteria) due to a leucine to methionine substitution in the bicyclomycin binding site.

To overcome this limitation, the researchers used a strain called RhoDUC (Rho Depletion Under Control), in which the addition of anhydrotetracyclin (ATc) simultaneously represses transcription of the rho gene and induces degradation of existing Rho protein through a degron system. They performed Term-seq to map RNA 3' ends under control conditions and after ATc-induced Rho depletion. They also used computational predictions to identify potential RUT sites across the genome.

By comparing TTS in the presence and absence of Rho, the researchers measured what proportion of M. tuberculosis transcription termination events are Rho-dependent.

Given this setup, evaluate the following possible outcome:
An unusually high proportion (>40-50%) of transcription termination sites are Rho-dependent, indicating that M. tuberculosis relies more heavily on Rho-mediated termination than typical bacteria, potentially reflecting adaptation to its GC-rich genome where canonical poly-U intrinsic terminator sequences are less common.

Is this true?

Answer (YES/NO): YES